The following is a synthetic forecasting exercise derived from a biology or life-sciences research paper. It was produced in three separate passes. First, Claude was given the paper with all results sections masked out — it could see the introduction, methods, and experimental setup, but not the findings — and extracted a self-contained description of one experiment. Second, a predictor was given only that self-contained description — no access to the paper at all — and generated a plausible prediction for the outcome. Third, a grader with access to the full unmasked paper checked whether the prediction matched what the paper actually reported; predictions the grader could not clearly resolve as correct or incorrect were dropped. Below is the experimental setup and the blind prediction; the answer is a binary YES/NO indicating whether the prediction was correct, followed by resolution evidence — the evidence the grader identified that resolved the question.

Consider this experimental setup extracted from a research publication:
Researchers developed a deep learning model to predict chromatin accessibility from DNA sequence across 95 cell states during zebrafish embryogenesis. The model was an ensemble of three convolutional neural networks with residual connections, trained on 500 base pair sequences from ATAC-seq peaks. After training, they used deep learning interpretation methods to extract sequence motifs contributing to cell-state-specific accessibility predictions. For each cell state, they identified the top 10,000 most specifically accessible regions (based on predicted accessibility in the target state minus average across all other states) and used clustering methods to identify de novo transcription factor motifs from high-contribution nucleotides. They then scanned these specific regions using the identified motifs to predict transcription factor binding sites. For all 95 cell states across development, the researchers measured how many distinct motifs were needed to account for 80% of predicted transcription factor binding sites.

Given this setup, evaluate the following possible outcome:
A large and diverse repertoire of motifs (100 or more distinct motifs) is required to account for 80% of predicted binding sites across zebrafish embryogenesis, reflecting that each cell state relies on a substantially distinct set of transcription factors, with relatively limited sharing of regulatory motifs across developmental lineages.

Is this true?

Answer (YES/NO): NO